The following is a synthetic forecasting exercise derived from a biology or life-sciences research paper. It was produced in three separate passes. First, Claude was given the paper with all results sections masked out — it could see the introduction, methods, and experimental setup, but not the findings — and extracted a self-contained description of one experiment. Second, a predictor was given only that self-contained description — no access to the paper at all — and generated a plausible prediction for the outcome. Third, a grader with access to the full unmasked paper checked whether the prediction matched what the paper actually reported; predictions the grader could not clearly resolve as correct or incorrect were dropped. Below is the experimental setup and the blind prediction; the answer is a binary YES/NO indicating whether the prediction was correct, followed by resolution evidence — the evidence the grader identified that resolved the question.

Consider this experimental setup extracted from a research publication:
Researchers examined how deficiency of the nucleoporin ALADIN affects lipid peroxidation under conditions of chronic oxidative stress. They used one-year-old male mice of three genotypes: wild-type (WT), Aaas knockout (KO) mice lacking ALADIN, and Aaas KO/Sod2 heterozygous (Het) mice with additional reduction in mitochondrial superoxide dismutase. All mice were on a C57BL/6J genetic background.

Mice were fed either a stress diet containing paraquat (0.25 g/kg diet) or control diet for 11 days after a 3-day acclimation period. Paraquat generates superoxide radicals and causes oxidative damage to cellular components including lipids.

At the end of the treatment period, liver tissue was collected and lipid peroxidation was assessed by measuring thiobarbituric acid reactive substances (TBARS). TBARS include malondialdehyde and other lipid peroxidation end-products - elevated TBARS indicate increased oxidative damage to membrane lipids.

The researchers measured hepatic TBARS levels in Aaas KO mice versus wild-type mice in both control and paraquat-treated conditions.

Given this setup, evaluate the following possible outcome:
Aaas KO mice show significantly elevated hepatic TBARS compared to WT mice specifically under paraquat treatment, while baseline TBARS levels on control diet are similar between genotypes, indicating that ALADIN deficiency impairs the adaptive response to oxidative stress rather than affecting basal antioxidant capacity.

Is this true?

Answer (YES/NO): NO